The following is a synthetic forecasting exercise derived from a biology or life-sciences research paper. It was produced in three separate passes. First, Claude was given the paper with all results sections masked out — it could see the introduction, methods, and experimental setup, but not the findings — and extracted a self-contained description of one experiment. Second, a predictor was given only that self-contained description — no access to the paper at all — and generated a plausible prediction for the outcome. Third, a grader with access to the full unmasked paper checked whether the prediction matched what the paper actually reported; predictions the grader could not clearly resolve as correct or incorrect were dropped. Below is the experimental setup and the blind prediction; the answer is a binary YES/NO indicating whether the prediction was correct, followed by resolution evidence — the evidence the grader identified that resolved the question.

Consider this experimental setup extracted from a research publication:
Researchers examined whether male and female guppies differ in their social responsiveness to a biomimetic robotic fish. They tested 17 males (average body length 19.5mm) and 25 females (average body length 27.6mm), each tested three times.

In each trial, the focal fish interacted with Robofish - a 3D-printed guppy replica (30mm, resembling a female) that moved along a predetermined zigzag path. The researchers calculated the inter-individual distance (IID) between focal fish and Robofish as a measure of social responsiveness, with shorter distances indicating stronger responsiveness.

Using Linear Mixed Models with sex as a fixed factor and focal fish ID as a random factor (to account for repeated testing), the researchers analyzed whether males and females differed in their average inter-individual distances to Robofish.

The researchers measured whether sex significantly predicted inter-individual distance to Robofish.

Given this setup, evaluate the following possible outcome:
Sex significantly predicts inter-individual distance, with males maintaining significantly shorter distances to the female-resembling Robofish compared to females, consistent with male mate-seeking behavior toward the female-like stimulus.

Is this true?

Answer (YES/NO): NO